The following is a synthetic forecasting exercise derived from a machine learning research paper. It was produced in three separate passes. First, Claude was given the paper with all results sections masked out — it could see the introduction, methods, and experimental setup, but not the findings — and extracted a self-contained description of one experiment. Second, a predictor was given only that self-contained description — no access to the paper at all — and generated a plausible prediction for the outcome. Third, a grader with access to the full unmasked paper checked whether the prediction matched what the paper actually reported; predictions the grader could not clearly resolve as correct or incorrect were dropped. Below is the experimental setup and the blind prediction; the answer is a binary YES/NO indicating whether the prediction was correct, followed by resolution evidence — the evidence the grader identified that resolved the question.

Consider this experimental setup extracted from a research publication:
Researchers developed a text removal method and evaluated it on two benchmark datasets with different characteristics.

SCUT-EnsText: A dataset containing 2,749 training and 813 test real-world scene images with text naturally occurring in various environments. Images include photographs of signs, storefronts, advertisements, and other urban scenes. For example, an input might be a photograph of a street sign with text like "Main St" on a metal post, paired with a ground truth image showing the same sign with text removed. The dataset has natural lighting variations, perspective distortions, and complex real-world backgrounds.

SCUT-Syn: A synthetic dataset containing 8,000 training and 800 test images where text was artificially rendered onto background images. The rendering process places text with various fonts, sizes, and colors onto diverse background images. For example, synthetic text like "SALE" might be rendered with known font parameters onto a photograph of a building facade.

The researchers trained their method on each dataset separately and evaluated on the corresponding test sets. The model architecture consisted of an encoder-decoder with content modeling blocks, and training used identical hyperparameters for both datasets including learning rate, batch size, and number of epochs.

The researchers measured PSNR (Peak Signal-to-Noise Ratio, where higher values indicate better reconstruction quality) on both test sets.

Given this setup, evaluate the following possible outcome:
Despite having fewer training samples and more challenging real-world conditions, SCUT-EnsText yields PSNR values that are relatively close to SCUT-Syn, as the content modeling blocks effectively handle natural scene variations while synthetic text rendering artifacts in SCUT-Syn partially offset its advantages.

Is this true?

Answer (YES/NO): NO